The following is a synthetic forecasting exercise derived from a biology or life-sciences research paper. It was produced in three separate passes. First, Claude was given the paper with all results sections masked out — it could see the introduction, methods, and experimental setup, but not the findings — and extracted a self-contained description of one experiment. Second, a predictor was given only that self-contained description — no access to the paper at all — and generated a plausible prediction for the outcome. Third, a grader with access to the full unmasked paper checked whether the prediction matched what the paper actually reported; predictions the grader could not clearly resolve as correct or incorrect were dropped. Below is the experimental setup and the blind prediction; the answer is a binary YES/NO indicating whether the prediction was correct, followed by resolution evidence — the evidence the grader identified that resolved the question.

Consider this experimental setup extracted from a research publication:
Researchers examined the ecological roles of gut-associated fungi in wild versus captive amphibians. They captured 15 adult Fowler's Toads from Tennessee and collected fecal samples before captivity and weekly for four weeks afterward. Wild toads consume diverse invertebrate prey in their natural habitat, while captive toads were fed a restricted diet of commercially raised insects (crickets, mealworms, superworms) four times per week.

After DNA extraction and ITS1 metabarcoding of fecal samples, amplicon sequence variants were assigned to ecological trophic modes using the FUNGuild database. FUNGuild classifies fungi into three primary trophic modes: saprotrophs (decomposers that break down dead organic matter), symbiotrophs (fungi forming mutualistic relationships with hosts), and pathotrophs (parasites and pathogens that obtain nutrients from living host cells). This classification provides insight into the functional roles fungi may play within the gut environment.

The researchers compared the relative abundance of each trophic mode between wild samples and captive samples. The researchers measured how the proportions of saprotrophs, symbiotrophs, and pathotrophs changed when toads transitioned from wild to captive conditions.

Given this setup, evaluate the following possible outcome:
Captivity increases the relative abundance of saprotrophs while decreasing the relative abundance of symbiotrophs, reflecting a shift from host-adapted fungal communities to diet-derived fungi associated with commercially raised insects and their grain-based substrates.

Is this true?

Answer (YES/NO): YES